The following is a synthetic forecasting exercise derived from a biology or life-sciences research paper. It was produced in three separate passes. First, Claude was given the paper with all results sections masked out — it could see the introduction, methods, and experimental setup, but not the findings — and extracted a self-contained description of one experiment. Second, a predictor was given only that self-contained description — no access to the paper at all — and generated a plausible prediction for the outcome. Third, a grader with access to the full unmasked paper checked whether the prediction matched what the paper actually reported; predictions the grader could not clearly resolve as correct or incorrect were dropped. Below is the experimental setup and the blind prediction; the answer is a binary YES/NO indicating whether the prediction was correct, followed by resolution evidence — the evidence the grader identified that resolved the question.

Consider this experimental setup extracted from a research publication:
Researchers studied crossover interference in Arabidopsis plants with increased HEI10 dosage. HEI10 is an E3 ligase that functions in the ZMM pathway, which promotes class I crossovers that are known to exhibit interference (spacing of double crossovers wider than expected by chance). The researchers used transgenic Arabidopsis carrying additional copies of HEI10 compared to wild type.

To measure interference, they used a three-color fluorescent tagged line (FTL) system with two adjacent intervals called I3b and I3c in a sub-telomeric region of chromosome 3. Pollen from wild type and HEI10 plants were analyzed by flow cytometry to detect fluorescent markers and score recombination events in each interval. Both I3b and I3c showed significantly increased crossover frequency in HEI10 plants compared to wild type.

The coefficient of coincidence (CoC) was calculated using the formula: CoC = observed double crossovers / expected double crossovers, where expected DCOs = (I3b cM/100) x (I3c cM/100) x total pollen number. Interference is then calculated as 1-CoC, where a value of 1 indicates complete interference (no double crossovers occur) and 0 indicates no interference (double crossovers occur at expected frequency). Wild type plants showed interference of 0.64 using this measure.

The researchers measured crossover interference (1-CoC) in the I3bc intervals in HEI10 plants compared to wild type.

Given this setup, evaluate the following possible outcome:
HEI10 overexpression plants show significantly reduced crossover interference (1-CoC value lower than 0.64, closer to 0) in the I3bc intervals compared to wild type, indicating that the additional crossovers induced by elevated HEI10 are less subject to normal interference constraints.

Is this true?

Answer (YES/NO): YES